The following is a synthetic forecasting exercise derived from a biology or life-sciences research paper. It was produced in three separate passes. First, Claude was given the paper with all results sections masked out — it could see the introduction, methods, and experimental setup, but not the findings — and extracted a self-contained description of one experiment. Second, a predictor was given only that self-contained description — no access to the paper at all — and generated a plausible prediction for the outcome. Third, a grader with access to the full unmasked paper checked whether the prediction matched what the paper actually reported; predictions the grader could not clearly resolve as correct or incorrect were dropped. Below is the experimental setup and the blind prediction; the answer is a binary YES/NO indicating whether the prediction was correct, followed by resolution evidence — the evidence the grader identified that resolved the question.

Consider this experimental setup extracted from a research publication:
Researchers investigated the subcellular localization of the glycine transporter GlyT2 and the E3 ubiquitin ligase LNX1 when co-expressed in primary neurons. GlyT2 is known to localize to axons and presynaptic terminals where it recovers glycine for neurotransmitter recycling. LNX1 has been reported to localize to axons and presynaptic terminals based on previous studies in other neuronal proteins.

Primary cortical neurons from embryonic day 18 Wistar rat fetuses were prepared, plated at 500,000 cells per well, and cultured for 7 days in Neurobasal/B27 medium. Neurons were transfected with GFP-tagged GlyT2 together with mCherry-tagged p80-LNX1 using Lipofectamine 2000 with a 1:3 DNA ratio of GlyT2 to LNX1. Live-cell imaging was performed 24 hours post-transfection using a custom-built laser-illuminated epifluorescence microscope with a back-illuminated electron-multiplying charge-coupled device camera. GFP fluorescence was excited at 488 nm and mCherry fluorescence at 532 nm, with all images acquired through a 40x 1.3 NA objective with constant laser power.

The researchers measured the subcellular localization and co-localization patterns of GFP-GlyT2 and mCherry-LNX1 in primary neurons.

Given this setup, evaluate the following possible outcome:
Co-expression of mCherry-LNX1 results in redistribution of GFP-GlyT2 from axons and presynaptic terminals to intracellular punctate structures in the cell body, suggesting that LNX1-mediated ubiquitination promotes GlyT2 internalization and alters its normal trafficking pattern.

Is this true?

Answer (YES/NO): NO